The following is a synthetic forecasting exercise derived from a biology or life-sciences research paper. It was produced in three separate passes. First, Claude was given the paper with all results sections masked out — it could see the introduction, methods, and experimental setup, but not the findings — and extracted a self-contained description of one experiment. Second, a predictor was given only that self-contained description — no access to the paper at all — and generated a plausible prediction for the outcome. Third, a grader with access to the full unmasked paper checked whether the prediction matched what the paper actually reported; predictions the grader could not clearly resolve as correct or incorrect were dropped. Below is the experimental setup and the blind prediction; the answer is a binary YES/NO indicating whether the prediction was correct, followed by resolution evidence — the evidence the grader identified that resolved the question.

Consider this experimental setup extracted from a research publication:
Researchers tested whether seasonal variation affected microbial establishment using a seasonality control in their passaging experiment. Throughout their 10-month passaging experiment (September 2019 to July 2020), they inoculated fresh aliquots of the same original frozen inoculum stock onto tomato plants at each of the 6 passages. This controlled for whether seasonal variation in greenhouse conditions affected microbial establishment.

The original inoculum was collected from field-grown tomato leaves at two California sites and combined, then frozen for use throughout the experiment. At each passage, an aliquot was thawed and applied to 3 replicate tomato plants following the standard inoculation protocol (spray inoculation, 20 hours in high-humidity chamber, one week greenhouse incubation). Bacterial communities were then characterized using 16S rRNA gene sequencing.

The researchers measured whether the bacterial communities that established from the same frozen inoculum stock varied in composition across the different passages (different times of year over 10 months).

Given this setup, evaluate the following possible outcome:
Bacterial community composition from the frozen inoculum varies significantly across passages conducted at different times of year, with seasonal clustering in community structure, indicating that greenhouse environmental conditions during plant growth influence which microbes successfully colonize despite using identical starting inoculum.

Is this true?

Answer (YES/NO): NO